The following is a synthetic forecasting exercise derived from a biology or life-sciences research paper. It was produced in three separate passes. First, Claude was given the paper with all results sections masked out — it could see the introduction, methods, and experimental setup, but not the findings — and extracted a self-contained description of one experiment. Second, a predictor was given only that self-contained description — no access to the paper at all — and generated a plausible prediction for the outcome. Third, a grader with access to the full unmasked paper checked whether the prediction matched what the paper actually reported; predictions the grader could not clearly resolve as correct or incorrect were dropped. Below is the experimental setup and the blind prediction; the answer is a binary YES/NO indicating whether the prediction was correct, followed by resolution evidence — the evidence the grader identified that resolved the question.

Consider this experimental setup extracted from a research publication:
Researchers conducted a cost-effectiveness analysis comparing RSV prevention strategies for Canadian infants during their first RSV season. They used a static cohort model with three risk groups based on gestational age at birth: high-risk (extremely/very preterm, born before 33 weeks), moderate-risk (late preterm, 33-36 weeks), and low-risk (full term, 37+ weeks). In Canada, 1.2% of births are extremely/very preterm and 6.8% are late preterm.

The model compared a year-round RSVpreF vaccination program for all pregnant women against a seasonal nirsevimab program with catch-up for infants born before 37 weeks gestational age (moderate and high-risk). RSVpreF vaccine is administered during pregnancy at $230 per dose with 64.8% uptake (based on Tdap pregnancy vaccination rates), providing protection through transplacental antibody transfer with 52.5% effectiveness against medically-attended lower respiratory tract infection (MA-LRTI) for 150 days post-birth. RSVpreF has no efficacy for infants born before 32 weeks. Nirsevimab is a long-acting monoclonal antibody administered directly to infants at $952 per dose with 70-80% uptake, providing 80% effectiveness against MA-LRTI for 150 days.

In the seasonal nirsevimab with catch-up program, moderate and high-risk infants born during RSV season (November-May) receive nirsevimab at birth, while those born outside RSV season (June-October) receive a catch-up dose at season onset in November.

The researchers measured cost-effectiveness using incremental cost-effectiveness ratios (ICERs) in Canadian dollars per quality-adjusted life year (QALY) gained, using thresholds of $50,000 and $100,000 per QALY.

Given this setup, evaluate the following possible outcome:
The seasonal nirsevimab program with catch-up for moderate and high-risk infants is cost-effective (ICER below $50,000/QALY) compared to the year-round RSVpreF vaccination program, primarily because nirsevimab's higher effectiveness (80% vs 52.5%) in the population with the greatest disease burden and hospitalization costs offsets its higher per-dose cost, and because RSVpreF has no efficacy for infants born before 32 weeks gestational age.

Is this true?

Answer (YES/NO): NO